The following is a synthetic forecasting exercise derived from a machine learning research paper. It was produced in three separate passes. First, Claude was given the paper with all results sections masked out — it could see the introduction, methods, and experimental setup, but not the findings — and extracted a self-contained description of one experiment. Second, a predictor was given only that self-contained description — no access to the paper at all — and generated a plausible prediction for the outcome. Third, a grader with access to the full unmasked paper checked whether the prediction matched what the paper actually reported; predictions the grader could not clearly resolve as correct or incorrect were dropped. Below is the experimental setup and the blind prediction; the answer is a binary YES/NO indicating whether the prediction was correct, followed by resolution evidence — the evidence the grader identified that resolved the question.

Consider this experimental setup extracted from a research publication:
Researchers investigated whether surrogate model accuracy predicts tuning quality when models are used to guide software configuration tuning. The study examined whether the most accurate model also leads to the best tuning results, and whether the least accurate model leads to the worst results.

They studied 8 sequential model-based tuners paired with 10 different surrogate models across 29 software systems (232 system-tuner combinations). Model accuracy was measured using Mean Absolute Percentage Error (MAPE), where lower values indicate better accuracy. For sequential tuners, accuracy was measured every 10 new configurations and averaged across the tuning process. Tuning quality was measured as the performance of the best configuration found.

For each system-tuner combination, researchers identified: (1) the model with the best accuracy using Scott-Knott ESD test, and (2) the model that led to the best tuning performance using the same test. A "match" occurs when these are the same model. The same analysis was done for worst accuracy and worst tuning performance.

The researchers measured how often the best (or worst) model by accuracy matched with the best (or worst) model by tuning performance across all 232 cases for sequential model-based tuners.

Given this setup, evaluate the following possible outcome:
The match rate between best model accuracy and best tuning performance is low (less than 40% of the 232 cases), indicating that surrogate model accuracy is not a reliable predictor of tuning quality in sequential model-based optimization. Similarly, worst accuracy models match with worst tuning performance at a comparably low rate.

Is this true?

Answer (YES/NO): YES